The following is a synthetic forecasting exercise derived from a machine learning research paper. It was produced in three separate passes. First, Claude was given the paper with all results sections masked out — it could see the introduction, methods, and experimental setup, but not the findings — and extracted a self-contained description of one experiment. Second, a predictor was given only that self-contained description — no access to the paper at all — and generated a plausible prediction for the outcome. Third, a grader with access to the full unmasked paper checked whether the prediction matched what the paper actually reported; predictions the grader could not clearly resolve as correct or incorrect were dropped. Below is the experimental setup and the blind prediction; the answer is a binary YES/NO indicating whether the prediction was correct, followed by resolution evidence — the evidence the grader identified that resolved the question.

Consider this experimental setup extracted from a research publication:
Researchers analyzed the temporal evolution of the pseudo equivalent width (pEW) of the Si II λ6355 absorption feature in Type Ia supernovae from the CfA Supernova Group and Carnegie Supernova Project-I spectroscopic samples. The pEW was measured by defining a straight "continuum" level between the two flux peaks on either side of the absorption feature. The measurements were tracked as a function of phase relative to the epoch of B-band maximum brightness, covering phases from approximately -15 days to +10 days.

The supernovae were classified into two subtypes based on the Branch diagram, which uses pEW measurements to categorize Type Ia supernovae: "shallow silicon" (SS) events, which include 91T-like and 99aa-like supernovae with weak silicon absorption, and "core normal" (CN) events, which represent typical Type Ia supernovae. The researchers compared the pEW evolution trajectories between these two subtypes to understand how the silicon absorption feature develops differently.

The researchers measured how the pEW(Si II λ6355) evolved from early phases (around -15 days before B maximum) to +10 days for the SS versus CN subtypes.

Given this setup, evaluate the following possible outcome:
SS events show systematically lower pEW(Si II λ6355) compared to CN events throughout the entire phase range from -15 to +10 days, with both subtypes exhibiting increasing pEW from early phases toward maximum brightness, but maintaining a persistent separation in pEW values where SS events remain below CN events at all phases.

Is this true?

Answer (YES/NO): NO